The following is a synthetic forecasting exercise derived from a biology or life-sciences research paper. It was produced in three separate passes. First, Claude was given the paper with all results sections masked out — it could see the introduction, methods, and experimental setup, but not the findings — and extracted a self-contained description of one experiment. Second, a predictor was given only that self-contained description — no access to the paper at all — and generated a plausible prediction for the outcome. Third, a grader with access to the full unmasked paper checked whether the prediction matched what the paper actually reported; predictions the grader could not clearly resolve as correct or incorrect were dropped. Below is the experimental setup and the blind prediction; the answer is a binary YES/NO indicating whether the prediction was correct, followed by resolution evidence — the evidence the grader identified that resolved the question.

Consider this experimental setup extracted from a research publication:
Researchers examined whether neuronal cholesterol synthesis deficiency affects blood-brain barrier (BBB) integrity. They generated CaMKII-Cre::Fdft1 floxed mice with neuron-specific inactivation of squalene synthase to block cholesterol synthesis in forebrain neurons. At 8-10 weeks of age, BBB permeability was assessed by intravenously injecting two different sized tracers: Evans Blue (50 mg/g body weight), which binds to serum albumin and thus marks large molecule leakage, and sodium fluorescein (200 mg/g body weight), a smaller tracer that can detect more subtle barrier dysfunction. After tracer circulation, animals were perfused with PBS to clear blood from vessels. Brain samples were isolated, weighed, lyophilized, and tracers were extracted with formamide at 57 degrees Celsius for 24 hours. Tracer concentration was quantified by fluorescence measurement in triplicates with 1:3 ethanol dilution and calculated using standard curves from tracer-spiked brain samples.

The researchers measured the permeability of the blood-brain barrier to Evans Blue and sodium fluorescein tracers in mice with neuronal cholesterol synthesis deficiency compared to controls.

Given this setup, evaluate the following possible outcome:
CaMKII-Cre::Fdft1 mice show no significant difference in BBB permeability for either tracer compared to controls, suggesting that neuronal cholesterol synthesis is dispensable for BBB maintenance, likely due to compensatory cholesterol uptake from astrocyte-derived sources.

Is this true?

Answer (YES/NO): NO